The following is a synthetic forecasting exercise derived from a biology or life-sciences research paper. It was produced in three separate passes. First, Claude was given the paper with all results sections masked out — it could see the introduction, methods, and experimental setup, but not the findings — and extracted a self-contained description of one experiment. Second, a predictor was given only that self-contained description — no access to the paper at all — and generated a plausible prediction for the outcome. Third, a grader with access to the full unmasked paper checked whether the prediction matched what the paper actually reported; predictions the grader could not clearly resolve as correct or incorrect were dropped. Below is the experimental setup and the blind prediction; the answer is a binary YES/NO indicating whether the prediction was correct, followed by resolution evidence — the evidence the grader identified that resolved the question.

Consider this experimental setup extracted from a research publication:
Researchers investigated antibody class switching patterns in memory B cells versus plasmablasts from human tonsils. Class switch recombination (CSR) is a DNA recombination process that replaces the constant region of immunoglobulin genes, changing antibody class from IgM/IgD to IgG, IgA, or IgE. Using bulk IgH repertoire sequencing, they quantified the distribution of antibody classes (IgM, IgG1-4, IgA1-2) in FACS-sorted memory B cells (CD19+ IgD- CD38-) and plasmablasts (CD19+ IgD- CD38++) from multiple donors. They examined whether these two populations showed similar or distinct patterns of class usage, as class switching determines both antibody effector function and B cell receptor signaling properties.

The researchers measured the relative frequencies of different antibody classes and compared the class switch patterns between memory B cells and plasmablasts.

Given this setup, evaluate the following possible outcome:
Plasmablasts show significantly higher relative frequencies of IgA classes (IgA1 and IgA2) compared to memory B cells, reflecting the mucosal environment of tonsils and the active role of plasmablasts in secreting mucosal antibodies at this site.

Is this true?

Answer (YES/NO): NO